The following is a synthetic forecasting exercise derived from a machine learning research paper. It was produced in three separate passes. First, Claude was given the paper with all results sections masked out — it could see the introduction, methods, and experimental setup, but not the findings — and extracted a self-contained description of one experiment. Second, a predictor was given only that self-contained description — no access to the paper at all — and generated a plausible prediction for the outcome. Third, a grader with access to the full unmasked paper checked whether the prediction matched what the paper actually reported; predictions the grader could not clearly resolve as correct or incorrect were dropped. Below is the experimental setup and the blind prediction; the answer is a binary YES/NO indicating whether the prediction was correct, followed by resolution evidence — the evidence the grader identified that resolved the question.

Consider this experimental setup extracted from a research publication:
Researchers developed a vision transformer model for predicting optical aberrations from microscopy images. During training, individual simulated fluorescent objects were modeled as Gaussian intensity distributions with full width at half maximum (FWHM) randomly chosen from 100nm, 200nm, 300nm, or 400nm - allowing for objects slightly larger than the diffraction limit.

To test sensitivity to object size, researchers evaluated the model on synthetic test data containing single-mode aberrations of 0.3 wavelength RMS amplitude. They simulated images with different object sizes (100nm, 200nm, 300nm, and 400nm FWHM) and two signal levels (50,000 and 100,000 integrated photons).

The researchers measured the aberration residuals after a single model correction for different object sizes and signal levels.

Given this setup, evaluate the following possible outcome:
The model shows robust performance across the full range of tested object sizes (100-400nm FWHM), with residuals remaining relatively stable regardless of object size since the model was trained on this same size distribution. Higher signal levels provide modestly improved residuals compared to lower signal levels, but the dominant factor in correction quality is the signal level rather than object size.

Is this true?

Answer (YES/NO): NO